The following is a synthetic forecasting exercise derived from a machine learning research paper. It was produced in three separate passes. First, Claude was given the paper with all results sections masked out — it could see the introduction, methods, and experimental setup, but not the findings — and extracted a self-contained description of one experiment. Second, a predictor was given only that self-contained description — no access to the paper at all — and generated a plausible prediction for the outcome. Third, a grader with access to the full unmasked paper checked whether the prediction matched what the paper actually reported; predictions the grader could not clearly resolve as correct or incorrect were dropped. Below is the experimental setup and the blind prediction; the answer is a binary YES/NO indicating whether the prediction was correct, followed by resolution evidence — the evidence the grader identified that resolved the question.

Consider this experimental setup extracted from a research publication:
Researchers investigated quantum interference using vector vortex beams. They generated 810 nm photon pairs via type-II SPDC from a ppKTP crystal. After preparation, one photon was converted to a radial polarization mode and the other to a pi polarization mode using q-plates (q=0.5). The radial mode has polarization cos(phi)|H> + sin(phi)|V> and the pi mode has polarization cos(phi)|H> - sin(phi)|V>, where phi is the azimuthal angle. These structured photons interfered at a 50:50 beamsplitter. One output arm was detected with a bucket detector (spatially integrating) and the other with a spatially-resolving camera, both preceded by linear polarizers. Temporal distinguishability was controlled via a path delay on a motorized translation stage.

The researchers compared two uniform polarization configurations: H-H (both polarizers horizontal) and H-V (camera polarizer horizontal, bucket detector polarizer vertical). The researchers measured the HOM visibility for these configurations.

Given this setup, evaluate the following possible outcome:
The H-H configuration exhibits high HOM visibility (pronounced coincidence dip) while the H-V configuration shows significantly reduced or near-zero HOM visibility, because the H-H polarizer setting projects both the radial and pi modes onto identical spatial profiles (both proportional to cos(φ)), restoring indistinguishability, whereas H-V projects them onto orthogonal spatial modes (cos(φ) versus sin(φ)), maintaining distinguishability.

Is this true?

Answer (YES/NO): NO